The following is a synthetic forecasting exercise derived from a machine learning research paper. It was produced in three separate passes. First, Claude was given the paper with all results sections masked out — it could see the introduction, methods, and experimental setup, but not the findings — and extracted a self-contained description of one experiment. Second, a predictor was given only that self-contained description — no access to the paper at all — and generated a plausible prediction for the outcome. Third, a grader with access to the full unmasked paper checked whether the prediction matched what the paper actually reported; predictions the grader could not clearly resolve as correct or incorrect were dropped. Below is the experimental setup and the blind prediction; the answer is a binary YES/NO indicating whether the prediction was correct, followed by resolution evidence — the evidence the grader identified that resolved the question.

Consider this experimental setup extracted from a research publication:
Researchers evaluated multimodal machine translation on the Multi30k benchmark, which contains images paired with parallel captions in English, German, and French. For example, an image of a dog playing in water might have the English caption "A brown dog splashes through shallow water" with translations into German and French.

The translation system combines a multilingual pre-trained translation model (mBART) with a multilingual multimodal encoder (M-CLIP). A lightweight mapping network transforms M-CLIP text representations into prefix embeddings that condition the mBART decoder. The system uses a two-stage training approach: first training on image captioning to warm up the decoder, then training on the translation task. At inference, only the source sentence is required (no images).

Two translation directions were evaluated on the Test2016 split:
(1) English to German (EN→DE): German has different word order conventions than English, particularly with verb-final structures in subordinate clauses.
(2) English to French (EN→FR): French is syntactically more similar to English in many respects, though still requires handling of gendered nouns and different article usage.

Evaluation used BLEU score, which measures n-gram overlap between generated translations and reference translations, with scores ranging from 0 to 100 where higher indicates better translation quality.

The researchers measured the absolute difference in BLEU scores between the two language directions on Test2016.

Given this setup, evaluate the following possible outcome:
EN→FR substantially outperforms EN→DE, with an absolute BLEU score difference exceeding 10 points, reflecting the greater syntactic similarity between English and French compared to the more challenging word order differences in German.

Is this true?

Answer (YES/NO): YES